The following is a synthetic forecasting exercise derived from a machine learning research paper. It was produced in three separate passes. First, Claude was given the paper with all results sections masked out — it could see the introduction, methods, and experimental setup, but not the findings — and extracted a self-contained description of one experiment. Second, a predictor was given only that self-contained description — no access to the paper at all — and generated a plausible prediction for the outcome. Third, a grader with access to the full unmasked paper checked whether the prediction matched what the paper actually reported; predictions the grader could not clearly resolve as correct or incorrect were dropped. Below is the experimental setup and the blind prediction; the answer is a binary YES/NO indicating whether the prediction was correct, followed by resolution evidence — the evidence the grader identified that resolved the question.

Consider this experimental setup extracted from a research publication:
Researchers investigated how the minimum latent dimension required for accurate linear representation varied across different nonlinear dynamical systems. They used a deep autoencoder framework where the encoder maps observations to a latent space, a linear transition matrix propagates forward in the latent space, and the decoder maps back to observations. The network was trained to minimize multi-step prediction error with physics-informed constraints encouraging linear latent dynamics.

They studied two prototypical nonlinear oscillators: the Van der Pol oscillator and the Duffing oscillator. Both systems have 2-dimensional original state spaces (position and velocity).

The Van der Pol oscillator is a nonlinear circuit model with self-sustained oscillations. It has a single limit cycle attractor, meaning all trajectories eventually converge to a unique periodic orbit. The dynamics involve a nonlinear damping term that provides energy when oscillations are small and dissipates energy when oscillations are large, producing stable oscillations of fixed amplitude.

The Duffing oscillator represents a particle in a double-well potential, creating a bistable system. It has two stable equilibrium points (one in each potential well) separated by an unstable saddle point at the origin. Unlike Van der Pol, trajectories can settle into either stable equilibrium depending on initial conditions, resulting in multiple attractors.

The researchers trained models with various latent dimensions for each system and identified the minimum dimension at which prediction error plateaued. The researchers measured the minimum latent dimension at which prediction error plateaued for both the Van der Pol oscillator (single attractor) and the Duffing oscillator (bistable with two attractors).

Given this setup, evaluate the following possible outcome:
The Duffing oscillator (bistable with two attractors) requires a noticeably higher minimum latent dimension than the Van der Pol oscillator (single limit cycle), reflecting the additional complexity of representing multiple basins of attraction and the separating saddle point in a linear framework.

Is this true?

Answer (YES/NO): YES